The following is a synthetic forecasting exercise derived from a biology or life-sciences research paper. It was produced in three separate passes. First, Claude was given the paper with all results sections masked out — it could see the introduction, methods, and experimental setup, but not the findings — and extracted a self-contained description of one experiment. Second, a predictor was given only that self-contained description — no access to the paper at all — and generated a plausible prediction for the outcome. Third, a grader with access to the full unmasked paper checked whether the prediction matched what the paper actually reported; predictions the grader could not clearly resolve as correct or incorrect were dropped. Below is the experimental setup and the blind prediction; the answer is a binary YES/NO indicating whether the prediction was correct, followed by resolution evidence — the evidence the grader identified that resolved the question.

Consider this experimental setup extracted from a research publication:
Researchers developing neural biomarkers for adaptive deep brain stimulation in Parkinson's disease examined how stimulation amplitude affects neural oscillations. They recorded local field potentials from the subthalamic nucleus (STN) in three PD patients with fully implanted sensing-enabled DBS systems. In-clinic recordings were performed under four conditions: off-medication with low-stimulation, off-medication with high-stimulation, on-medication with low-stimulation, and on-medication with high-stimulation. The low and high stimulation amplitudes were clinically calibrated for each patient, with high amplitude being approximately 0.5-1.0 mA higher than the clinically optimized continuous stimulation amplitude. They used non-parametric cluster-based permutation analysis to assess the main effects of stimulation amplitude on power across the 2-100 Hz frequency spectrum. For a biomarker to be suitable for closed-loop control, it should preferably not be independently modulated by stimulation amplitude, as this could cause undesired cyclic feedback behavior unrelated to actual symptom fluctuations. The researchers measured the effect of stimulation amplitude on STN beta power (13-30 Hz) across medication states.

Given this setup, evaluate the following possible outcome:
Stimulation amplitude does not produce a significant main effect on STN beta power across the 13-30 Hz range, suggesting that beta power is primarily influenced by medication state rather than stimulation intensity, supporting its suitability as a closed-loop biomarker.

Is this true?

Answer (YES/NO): NO